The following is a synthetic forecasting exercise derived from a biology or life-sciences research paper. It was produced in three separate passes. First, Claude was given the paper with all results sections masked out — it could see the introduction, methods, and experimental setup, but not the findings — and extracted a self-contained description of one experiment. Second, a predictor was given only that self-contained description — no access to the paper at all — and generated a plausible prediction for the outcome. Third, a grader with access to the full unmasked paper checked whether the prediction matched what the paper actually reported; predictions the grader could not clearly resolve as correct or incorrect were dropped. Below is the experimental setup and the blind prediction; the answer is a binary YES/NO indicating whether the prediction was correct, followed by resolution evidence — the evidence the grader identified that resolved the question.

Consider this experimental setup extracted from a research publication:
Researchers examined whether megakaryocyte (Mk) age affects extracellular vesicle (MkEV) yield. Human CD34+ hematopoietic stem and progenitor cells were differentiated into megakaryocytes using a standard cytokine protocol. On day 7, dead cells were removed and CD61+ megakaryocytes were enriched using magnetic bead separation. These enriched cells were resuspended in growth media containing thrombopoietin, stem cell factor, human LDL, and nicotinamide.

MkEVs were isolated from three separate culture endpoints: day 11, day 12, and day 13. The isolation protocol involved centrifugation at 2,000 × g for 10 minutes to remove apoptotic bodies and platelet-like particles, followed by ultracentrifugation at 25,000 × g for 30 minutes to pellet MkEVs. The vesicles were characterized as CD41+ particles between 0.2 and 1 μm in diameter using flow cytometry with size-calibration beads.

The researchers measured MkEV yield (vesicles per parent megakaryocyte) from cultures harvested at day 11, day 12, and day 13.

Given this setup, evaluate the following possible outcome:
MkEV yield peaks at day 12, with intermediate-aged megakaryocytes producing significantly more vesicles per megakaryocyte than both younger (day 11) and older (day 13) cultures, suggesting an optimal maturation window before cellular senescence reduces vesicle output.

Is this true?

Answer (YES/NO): NO